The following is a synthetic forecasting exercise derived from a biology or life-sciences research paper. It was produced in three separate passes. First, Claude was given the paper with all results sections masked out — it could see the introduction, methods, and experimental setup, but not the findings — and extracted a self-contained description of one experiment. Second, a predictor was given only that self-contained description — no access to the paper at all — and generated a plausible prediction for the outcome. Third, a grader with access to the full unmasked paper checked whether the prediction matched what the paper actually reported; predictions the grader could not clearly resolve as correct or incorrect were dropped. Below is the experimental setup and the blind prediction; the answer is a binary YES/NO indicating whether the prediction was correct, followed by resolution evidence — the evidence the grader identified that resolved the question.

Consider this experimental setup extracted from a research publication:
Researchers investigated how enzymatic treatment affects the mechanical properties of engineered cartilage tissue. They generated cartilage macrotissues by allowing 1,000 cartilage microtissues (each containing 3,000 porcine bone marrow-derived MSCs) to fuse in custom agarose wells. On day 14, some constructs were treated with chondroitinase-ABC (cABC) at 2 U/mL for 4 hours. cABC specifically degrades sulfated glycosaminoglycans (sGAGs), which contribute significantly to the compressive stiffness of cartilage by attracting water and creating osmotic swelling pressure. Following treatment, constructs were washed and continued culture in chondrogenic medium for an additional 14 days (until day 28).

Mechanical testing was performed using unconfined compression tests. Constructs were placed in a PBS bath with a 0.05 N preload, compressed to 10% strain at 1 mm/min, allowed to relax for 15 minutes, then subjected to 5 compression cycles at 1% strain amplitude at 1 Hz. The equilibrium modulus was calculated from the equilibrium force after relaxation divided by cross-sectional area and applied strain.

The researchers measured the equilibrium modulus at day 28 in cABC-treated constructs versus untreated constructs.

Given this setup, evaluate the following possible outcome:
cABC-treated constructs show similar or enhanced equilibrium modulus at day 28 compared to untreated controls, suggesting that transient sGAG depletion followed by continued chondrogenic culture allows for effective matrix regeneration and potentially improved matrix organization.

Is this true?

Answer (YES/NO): YES